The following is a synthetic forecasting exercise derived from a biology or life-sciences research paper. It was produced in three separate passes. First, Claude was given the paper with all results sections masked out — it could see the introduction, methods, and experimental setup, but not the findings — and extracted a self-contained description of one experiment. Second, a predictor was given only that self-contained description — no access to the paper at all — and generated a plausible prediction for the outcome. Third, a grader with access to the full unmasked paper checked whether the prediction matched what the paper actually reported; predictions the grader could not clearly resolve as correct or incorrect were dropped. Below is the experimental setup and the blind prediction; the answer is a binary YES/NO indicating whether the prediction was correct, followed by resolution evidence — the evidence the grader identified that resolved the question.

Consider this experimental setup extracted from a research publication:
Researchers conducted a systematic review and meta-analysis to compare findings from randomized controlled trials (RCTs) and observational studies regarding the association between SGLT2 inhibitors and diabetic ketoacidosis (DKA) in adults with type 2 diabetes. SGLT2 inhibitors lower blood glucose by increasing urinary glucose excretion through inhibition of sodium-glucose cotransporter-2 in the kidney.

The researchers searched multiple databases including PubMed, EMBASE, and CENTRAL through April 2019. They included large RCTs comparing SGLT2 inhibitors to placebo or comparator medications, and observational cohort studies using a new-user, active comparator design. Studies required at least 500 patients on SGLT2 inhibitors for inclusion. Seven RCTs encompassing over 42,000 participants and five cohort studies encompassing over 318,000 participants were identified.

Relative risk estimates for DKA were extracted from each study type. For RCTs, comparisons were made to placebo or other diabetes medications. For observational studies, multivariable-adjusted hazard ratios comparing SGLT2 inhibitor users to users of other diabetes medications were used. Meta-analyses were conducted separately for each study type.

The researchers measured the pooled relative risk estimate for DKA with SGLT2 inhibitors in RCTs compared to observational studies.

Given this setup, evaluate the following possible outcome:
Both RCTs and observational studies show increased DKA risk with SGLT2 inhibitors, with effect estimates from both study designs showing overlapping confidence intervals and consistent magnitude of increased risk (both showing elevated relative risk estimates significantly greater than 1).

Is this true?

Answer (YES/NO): YES